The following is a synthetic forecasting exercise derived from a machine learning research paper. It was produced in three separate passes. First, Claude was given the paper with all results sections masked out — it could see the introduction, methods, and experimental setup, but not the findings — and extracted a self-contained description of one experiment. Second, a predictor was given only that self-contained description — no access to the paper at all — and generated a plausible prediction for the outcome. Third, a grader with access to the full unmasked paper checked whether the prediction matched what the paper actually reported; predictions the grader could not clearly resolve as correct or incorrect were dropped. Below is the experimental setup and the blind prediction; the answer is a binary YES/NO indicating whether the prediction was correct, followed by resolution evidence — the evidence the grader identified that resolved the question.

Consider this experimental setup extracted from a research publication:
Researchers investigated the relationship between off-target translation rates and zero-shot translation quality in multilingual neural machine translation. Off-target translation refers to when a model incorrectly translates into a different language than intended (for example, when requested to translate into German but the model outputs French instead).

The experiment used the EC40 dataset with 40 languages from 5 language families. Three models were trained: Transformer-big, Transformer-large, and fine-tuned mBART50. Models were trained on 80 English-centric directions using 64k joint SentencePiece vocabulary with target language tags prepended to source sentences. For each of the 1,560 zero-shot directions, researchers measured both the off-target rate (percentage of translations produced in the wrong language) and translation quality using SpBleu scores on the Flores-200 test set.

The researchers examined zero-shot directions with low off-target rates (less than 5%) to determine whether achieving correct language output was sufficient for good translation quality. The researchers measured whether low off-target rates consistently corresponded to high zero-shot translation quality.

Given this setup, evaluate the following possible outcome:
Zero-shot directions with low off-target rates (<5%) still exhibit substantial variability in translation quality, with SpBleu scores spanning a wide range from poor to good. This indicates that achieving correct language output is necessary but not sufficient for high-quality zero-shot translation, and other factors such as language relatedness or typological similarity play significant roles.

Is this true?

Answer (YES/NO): YES